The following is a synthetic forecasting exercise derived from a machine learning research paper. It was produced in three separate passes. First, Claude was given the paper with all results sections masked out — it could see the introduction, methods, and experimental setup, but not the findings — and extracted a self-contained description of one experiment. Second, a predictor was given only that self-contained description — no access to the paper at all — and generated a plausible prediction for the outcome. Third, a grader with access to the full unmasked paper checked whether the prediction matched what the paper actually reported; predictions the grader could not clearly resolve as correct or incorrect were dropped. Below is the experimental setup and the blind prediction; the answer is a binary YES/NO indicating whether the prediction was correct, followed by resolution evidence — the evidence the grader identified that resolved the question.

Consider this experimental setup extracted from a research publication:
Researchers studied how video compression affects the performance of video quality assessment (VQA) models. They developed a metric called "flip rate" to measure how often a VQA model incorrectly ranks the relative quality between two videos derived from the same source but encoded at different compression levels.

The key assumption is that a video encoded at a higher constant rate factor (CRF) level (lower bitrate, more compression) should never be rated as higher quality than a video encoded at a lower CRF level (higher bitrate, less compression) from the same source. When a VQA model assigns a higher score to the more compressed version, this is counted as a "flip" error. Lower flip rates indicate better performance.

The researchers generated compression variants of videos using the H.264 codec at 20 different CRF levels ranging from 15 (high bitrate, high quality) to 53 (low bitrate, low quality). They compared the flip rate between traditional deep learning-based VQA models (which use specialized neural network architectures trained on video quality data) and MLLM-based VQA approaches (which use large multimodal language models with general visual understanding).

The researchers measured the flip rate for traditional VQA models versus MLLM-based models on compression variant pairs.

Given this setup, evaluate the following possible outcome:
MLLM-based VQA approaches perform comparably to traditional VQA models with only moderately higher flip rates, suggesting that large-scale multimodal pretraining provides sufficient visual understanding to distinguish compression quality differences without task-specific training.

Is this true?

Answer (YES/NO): NO